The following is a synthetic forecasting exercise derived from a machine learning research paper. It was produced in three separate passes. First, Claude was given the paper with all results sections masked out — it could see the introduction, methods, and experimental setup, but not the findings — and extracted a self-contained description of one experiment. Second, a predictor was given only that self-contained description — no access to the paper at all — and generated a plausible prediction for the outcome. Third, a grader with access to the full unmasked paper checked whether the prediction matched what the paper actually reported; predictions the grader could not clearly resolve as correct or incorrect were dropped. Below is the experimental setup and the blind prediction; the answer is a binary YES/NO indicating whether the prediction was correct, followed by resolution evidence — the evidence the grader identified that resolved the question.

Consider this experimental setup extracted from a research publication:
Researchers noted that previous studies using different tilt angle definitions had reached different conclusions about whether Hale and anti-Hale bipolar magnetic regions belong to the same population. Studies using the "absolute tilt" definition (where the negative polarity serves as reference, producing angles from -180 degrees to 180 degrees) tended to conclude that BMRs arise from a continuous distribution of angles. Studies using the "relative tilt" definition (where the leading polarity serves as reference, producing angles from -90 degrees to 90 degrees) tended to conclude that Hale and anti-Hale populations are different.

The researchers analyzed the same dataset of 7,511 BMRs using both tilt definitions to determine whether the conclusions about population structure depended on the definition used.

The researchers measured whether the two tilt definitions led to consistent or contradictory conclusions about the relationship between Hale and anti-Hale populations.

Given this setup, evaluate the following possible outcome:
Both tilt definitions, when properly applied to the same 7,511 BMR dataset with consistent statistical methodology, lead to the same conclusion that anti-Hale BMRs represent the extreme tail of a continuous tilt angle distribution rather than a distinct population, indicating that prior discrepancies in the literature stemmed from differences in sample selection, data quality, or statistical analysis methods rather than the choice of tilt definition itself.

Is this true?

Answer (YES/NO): NO